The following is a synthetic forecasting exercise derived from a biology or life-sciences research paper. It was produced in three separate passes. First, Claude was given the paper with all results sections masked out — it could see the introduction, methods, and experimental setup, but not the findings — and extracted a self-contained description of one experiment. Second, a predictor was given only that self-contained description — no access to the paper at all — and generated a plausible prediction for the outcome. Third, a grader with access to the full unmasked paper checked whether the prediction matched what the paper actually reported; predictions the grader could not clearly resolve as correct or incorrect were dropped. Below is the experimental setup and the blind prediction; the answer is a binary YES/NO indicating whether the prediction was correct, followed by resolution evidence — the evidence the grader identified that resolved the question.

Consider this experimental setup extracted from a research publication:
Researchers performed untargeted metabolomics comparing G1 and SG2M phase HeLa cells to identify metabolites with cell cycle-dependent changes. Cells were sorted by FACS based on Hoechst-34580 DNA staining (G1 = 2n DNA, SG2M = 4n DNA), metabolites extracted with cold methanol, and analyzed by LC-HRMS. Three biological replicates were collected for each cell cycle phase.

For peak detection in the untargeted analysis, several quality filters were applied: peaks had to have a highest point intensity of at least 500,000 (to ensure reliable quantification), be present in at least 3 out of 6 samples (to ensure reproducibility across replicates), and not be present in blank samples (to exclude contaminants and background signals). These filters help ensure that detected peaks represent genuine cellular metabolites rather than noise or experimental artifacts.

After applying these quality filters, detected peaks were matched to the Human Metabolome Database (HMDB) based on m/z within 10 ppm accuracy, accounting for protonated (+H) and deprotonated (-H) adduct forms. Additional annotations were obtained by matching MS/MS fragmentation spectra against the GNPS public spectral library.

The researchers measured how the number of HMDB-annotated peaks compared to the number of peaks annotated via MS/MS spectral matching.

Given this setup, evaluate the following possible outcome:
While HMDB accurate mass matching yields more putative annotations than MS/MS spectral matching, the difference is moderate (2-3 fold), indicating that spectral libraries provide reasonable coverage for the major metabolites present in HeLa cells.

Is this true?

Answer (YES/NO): NO